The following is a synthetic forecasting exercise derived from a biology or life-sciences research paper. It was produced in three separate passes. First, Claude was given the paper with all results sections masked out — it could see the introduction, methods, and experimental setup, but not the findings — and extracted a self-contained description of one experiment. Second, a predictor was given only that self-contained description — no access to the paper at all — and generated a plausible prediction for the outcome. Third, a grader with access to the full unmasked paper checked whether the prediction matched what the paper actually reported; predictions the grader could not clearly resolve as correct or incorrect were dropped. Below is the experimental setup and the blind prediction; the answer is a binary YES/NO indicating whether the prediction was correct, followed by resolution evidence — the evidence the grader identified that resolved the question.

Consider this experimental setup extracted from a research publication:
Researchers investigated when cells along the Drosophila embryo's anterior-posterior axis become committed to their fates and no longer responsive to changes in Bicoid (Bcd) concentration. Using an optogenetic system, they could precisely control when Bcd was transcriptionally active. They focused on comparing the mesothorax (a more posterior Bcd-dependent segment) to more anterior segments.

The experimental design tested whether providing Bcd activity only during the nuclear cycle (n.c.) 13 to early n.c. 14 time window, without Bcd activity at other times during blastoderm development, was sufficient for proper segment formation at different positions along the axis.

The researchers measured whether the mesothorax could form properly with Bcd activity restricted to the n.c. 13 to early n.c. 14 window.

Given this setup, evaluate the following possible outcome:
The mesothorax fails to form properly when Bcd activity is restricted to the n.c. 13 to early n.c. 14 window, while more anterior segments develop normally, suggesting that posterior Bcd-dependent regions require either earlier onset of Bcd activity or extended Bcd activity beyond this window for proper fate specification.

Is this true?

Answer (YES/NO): NO